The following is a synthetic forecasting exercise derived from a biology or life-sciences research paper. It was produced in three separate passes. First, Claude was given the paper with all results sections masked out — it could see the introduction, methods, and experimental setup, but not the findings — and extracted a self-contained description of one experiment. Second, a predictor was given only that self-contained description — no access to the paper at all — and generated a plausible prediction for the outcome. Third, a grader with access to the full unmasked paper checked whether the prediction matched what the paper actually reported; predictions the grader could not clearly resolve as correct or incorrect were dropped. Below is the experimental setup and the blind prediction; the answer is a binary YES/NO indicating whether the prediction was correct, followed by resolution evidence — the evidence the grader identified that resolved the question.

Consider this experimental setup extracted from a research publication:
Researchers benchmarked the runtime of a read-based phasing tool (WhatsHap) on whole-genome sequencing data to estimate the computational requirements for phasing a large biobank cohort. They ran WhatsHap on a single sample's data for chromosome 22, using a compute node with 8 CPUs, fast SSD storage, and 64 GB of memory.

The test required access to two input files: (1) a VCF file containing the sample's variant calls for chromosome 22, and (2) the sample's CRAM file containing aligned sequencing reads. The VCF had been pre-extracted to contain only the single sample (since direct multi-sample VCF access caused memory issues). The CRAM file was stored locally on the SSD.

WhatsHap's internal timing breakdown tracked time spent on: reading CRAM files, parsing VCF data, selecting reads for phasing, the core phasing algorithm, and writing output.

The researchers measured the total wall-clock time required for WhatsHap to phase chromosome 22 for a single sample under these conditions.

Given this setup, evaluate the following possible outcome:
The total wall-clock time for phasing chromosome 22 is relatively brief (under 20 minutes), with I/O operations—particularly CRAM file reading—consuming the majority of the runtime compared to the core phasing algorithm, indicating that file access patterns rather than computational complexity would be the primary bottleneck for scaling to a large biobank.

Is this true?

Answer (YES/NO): NO